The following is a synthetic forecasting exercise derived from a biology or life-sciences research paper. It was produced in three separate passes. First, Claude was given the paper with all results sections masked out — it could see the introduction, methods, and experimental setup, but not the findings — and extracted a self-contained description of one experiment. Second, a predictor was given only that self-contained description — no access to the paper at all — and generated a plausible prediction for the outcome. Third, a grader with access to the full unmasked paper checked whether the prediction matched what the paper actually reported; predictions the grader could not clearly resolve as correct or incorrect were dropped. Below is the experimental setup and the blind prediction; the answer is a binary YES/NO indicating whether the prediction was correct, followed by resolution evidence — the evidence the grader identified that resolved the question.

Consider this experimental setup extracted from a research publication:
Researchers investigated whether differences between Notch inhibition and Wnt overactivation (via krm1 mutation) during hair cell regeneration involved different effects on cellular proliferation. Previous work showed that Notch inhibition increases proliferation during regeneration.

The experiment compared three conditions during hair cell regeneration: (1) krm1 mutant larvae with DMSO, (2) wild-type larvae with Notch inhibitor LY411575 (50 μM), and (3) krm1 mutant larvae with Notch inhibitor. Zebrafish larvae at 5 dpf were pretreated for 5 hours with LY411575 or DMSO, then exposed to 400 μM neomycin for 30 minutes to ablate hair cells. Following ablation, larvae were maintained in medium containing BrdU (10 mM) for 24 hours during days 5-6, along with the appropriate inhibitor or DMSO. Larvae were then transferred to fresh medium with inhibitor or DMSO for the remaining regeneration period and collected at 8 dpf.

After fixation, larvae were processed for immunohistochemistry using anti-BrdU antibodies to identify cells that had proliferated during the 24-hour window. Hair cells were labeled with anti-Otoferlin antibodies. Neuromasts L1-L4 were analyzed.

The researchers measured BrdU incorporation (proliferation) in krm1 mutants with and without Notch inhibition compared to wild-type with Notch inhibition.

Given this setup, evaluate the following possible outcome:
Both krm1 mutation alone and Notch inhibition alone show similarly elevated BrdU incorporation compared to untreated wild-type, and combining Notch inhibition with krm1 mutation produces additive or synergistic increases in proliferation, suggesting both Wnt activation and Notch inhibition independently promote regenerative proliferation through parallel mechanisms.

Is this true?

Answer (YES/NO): NO